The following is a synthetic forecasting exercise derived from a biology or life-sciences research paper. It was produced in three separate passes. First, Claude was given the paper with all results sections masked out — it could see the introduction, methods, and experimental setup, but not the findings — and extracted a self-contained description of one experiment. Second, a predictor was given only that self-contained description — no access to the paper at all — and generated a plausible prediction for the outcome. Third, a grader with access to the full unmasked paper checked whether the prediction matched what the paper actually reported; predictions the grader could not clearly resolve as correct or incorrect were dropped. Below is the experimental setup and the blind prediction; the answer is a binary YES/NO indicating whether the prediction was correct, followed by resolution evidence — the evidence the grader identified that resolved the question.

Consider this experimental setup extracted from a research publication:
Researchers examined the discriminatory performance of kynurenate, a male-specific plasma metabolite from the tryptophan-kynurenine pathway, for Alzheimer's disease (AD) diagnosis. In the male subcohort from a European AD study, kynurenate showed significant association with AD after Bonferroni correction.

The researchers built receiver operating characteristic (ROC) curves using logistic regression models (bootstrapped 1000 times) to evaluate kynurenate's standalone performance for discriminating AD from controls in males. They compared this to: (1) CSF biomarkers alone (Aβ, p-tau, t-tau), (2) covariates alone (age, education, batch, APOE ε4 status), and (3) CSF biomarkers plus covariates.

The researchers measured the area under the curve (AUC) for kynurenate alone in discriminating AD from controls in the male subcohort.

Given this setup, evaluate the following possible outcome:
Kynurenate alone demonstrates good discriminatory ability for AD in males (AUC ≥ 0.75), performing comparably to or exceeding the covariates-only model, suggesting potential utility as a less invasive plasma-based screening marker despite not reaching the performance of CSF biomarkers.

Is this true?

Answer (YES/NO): NO